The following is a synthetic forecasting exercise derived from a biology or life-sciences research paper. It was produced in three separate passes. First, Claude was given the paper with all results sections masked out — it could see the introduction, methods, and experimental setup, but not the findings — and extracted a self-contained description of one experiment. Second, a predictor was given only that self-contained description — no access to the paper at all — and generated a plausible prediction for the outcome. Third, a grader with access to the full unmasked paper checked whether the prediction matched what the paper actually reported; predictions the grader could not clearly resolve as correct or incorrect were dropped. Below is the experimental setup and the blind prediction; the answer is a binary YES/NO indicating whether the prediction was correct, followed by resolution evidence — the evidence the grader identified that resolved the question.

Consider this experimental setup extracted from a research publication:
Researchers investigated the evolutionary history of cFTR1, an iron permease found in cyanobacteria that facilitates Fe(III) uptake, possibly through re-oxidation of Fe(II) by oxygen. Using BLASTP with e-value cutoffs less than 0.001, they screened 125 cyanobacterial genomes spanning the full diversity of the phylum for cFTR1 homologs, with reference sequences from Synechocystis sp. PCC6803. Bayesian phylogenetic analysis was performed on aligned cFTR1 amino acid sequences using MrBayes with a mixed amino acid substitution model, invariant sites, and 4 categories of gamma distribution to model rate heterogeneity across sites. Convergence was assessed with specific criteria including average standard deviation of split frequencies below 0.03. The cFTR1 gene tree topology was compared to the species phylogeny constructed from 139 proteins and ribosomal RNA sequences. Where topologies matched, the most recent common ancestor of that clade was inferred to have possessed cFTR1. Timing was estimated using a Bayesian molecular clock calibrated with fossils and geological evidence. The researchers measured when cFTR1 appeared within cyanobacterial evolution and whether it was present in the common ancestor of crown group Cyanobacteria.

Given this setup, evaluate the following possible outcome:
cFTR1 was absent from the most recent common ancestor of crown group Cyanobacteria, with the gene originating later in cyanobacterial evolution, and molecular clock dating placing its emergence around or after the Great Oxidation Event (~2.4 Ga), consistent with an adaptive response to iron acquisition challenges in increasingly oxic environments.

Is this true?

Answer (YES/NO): YES